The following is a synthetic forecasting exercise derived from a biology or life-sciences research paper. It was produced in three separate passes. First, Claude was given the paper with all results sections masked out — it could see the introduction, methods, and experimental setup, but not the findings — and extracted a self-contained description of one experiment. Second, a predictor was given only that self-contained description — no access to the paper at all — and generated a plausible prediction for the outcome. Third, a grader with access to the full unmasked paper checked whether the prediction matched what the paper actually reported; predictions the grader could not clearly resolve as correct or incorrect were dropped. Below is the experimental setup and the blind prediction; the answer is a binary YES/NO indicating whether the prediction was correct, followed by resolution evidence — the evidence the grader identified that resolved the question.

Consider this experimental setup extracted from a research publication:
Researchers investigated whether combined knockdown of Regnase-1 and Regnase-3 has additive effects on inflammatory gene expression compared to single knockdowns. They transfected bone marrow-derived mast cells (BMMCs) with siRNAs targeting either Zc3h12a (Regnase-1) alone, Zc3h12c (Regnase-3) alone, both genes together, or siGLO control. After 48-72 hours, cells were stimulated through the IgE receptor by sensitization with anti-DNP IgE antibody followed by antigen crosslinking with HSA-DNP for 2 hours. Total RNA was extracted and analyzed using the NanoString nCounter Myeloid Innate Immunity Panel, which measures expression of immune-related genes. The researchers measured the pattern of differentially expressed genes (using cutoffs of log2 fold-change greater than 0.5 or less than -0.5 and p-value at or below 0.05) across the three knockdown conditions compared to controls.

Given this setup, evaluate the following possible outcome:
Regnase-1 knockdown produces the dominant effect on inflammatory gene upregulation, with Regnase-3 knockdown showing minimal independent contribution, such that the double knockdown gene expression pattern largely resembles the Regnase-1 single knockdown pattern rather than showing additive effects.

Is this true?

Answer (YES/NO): NO